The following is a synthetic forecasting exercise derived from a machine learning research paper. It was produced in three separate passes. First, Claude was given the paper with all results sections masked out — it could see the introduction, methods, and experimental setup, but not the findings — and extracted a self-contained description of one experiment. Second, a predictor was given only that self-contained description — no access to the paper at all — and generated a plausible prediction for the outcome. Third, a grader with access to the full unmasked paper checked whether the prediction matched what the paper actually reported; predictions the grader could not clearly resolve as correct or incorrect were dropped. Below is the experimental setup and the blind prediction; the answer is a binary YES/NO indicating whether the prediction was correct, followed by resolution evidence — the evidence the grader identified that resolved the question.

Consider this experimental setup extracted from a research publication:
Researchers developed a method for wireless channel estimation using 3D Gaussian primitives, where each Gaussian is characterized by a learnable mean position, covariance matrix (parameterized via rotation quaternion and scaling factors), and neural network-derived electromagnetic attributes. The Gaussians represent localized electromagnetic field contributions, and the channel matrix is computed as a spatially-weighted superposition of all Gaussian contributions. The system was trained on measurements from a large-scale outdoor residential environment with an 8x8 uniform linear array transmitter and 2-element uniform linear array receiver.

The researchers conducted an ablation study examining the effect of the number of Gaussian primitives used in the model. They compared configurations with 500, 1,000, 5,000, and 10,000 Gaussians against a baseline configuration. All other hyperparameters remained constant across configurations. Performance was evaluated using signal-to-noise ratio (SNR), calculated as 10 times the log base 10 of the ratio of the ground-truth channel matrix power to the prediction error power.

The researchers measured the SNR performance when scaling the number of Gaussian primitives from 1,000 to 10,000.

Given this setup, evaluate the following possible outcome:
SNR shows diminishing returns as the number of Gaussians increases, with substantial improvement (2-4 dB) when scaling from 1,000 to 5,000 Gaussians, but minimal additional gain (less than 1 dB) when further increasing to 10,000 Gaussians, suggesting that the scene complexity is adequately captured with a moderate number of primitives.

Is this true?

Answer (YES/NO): NO